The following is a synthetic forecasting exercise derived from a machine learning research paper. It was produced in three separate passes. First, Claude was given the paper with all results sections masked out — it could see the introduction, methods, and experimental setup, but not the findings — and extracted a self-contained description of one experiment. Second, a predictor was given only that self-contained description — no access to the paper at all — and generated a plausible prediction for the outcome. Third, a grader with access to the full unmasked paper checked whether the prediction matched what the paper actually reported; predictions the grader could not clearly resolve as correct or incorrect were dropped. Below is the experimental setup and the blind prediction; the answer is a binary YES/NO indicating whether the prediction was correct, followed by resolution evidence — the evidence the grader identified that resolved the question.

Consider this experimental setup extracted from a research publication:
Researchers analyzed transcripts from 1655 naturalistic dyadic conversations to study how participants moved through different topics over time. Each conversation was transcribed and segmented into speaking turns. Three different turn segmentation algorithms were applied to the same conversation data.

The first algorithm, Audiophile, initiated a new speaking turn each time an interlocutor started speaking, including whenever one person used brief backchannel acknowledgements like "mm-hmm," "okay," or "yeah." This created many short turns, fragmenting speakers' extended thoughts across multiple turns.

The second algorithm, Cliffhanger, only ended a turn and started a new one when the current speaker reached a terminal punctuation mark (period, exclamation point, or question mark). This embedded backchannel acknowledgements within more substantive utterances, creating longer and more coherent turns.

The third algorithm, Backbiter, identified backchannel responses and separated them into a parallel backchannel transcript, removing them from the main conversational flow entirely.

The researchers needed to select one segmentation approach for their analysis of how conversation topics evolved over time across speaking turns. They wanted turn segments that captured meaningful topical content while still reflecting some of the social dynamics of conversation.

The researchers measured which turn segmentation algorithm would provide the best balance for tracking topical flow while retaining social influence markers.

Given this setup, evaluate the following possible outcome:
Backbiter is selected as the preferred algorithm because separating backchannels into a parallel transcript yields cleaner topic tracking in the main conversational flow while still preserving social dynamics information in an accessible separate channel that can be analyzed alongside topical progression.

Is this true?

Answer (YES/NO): NO